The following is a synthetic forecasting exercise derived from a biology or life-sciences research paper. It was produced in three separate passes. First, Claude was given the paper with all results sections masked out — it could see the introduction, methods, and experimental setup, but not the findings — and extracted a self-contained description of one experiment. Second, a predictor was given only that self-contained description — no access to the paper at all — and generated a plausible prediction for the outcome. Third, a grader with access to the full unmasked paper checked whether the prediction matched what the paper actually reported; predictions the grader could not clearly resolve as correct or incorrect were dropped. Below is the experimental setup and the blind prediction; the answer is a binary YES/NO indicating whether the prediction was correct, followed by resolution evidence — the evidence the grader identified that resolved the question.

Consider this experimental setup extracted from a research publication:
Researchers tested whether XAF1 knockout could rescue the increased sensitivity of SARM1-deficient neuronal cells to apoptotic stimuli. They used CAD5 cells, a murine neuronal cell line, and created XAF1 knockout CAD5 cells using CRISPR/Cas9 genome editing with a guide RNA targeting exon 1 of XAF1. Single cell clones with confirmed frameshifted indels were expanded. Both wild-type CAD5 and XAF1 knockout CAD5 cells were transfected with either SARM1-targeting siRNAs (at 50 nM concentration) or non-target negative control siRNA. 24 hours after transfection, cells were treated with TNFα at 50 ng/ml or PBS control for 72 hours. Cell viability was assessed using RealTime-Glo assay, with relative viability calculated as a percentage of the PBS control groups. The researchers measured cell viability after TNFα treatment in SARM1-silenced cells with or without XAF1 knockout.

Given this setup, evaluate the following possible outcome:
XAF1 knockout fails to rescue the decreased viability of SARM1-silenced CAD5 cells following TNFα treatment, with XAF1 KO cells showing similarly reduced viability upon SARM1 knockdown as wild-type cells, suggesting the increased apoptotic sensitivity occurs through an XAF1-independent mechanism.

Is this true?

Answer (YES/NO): NO